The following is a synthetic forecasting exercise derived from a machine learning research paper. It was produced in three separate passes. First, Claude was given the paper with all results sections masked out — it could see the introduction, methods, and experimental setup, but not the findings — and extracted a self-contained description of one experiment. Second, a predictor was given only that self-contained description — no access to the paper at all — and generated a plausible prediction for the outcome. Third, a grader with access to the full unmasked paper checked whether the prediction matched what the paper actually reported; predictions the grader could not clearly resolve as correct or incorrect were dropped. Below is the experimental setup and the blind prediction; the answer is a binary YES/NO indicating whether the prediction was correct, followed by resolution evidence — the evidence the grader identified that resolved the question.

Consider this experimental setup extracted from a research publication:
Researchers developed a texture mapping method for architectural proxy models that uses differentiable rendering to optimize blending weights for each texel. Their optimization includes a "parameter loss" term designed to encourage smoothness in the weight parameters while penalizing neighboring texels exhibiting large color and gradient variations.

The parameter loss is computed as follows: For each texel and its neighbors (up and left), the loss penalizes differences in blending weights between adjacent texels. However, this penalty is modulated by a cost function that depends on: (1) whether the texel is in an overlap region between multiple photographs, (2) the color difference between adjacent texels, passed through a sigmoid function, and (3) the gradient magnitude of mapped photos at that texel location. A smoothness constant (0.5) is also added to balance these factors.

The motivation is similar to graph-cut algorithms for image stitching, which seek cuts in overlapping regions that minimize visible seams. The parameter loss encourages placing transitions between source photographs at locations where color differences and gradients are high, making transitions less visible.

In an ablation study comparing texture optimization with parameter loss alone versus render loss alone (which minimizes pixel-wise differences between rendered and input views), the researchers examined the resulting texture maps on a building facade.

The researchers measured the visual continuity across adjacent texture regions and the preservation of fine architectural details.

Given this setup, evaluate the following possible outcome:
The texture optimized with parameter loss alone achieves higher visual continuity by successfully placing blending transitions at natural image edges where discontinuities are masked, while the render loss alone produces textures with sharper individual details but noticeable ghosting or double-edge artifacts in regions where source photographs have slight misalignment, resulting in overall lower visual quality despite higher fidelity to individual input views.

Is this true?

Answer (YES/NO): NO